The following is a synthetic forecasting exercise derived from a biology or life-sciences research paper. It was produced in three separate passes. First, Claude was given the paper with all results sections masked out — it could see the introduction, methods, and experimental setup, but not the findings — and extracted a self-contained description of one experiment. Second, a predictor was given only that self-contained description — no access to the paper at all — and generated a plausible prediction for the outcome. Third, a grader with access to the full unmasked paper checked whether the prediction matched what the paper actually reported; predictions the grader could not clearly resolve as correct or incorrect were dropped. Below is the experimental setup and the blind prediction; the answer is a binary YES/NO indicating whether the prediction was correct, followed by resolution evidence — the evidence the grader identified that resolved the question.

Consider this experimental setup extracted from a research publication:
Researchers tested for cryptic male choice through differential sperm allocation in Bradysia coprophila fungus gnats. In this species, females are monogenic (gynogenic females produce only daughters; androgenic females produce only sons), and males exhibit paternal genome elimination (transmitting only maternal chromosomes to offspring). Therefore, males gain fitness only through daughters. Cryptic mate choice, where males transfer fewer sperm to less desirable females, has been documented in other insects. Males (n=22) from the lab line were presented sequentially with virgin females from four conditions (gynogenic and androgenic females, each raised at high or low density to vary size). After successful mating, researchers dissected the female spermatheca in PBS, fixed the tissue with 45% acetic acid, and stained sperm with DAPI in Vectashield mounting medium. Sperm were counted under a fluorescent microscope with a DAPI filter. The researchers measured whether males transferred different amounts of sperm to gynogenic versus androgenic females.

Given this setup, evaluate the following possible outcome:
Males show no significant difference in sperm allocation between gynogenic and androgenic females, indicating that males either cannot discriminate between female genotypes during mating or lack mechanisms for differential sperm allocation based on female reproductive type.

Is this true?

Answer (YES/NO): YES